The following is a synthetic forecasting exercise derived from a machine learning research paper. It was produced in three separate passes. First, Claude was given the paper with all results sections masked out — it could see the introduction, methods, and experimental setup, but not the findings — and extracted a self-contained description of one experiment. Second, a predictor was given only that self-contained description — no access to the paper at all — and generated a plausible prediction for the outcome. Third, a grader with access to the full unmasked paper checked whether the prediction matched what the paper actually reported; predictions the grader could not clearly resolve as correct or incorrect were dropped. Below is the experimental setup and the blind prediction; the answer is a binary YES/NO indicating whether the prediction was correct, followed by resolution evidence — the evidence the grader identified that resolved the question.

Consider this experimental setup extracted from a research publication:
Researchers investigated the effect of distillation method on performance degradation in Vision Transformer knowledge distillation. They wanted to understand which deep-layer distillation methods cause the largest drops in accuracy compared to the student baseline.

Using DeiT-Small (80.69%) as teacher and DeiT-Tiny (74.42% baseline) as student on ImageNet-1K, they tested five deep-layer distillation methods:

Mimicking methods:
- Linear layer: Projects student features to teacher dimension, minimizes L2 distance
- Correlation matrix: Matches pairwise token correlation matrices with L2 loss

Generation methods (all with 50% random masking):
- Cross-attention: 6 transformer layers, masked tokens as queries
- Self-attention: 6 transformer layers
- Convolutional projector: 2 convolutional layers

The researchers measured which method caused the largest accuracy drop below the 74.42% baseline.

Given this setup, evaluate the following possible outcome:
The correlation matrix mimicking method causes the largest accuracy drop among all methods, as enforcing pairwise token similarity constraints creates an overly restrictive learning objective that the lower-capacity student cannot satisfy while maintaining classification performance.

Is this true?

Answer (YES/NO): YES